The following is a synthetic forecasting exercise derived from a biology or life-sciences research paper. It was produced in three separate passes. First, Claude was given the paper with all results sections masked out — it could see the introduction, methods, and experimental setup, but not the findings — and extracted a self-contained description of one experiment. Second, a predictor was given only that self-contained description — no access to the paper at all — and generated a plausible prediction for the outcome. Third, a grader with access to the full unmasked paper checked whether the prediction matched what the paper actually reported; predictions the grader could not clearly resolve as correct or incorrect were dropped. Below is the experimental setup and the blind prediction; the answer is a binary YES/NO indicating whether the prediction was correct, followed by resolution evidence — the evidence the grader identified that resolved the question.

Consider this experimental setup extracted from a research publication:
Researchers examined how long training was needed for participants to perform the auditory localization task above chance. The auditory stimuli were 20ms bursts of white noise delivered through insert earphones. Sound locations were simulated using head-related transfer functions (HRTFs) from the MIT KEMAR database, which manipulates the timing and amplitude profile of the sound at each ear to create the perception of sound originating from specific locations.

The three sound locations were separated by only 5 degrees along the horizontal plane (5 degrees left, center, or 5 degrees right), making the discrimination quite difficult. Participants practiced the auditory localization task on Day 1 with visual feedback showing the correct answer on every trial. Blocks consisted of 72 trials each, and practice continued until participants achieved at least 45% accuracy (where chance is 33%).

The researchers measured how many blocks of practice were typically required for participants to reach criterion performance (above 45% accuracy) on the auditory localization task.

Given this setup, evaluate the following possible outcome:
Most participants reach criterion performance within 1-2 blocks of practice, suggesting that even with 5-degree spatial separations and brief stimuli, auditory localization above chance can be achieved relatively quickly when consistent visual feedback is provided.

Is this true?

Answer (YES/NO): NO